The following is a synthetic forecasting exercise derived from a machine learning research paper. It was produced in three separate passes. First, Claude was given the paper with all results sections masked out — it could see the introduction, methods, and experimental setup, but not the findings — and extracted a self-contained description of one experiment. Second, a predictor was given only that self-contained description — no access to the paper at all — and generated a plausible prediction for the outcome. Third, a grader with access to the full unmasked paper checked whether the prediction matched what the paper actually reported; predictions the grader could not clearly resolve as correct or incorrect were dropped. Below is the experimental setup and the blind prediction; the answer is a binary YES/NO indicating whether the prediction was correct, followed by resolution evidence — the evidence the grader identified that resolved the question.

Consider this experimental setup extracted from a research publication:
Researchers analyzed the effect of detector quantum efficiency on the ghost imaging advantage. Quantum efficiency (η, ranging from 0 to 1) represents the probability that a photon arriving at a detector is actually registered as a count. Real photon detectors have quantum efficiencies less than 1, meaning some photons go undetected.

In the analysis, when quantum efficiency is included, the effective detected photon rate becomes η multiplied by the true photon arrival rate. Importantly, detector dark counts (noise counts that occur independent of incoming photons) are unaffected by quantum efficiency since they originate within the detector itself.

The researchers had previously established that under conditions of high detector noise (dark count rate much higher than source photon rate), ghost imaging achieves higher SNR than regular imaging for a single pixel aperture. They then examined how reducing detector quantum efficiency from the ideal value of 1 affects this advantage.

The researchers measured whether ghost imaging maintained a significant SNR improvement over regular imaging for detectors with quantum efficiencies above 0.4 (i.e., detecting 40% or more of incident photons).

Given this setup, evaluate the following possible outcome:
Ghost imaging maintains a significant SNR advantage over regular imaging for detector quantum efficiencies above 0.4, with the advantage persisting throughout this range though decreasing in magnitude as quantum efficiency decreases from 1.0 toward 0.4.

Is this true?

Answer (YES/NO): YES